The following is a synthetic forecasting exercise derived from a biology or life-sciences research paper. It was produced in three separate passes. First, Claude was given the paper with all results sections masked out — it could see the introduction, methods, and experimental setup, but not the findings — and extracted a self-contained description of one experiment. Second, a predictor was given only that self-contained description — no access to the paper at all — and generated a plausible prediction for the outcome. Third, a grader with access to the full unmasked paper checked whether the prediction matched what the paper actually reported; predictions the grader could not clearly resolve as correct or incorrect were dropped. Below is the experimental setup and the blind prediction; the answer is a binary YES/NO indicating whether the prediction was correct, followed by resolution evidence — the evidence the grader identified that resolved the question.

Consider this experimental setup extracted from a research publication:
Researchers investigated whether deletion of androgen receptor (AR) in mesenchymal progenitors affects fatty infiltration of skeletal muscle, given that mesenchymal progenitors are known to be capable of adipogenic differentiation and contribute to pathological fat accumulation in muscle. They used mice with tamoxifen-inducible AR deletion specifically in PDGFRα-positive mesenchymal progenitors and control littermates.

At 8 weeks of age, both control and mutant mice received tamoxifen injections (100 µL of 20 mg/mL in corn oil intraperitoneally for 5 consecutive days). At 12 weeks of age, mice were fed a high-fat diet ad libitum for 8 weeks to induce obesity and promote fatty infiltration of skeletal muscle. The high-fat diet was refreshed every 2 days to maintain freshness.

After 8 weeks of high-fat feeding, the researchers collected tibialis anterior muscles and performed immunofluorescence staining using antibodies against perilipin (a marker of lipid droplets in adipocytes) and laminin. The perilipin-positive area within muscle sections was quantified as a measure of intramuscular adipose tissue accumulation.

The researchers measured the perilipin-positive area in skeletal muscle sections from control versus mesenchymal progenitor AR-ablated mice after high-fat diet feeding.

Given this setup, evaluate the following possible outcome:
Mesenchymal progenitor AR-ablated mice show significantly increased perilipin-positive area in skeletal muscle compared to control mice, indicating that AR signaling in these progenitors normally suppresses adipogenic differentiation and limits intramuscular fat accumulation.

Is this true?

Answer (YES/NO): NO